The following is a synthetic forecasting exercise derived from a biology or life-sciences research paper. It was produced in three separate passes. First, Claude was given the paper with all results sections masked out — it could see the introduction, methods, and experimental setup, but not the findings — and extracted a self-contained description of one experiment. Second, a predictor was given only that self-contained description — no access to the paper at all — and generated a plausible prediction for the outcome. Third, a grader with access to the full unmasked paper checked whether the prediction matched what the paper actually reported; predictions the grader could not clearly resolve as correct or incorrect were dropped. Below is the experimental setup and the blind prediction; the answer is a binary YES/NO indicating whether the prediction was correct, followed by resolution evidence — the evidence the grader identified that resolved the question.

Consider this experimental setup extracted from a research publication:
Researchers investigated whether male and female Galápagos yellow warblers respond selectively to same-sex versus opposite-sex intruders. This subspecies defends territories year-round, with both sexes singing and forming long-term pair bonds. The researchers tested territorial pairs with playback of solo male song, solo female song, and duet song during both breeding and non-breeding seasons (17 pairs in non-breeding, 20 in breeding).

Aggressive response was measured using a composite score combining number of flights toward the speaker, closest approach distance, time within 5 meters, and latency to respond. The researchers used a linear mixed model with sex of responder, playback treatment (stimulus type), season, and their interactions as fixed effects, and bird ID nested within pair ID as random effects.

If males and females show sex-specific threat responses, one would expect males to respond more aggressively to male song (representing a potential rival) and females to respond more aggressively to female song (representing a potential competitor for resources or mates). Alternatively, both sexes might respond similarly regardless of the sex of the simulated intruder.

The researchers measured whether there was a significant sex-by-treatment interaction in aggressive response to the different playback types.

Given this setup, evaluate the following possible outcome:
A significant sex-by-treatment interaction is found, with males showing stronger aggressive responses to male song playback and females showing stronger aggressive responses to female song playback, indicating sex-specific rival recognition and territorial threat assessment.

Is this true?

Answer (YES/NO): NO